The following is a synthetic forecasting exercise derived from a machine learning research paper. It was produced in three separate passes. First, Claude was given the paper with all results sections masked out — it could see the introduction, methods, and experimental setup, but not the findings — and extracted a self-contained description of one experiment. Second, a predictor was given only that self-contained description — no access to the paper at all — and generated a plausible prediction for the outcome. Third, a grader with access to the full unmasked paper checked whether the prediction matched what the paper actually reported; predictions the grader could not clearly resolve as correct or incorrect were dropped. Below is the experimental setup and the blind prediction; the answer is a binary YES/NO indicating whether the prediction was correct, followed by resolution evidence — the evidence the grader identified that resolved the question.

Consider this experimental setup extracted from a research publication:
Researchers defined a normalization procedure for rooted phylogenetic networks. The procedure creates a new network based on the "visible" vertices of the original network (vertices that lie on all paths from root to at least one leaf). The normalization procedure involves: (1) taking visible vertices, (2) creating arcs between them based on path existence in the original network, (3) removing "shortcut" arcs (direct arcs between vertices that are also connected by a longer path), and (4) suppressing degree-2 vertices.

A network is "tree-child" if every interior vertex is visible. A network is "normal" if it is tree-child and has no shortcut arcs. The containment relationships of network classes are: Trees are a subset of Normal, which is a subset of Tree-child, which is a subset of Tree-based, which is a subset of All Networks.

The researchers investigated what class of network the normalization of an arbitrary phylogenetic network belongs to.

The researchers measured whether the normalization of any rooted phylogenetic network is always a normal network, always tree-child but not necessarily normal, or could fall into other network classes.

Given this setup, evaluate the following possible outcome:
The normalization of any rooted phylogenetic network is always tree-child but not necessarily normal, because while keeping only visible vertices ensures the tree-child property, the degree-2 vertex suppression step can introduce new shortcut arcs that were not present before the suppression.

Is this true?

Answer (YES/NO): NO